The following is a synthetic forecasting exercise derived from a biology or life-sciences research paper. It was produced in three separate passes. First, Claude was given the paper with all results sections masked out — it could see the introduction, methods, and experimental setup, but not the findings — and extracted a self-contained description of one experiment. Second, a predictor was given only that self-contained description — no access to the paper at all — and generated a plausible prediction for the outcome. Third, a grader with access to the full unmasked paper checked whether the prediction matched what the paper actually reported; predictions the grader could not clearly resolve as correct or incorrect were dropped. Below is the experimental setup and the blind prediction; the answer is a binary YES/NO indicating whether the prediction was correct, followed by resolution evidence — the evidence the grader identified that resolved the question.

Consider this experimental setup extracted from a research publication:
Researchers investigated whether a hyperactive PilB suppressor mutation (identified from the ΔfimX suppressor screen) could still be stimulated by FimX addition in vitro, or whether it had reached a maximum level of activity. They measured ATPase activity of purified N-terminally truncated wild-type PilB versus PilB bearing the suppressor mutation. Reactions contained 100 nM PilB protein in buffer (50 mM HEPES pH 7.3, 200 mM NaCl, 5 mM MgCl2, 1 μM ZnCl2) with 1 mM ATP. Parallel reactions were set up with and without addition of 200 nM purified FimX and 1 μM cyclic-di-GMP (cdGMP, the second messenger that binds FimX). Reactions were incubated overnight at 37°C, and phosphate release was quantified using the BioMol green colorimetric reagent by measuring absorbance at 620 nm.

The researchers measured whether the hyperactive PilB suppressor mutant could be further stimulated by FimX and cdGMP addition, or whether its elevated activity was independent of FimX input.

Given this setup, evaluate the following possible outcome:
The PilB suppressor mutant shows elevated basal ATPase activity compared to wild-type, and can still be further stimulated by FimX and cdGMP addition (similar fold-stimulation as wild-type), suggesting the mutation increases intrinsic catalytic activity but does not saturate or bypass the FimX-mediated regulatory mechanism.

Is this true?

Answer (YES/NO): NO